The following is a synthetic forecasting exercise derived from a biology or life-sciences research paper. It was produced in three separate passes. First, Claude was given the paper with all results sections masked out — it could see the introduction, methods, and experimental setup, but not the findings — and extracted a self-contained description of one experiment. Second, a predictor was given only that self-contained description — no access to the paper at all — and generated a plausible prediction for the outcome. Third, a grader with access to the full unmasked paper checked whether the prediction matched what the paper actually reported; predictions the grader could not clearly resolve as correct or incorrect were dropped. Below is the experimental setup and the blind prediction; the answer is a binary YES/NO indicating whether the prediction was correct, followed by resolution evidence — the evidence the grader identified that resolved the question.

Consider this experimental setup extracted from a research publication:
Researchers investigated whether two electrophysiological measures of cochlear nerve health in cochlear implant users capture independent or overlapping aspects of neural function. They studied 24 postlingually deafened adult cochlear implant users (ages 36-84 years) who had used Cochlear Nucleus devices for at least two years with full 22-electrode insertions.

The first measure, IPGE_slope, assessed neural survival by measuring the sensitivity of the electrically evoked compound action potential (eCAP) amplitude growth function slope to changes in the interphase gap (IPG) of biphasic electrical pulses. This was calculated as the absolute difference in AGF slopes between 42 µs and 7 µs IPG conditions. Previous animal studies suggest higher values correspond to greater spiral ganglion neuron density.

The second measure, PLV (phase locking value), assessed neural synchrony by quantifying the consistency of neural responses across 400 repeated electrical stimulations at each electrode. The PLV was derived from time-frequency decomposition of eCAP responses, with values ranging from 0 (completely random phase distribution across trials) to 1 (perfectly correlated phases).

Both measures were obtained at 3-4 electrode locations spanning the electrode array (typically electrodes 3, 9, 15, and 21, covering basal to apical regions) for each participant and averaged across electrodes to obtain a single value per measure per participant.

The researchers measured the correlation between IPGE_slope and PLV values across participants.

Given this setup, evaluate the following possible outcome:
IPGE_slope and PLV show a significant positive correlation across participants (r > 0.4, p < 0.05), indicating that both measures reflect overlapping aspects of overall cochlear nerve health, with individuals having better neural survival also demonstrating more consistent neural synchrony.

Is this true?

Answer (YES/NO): NO